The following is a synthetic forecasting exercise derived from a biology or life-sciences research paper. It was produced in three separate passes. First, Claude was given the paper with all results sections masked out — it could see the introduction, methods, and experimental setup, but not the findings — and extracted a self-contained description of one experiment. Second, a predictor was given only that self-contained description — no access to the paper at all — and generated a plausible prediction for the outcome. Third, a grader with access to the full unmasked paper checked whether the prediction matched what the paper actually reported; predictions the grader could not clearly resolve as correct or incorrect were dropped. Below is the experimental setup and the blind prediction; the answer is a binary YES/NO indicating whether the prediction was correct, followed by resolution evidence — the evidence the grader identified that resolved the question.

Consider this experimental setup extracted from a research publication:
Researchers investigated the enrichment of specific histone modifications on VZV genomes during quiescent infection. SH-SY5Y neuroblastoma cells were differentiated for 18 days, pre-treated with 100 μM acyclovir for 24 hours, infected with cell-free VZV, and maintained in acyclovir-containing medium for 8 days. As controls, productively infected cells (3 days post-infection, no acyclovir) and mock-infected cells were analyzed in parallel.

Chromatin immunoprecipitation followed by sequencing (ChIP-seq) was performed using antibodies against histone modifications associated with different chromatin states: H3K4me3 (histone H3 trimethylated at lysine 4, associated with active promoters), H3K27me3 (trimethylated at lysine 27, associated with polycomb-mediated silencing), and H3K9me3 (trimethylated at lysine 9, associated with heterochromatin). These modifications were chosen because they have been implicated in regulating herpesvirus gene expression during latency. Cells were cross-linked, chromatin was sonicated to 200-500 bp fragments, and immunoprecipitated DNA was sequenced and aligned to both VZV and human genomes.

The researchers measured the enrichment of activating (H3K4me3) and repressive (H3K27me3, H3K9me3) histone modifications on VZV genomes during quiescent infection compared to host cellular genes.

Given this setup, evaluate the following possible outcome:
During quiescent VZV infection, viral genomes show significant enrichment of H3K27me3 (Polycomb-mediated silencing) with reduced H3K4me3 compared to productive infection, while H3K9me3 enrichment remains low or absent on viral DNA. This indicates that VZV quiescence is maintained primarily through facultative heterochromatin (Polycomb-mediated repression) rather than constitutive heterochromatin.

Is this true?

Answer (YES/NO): NO